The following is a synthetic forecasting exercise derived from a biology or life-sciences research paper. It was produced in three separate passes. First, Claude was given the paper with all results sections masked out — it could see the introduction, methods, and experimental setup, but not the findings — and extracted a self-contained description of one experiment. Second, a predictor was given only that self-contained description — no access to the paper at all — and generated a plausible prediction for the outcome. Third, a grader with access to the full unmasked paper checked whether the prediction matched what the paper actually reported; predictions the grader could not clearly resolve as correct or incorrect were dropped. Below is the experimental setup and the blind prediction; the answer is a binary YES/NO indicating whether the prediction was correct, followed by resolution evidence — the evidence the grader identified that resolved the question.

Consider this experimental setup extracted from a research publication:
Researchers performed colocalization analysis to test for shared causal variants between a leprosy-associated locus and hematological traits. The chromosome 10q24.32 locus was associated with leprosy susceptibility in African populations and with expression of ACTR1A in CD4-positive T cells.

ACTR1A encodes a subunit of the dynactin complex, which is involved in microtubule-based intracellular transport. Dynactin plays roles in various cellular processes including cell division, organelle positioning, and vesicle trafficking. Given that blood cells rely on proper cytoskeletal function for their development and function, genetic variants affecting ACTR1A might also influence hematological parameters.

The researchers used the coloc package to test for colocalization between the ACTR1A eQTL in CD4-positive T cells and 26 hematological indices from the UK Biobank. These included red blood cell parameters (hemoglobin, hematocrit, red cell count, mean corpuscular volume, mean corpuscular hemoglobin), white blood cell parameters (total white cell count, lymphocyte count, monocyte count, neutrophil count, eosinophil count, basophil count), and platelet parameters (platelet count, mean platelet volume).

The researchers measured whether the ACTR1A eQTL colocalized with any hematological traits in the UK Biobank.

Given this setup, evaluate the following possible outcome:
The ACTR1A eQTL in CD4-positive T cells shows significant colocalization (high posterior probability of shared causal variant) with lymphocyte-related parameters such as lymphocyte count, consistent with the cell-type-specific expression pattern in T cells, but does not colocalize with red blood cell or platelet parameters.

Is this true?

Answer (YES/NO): NO